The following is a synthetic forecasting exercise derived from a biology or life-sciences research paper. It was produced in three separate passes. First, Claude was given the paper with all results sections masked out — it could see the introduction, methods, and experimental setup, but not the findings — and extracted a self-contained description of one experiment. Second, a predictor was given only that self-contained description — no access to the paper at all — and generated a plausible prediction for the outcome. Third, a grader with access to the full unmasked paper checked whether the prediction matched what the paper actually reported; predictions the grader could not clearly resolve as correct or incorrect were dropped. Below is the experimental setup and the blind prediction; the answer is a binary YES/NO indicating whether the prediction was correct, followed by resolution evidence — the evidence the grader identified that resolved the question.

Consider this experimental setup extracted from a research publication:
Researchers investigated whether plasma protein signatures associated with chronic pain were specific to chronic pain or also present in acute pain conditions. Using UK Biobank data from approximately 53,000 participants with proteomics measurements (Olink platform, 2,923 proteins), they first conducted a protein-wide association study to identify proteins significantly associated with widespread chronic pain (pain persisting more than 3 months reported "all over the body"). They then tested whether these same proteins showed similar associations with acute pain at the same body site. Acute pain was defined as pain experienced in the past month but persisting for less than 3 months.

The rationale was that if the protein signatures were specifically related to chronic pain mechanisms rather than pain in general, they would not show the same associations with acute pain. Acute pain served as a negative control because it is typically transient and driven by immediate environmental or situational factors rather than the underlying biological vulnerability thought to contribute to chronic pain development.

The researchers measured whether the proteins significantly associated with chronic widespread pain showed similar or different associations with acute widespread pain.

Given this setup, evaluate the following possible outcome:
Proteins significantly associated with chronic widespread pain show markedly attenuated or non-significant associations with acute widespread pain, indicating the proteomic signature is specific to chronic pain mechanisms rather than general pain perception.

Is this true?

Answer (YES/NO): YES